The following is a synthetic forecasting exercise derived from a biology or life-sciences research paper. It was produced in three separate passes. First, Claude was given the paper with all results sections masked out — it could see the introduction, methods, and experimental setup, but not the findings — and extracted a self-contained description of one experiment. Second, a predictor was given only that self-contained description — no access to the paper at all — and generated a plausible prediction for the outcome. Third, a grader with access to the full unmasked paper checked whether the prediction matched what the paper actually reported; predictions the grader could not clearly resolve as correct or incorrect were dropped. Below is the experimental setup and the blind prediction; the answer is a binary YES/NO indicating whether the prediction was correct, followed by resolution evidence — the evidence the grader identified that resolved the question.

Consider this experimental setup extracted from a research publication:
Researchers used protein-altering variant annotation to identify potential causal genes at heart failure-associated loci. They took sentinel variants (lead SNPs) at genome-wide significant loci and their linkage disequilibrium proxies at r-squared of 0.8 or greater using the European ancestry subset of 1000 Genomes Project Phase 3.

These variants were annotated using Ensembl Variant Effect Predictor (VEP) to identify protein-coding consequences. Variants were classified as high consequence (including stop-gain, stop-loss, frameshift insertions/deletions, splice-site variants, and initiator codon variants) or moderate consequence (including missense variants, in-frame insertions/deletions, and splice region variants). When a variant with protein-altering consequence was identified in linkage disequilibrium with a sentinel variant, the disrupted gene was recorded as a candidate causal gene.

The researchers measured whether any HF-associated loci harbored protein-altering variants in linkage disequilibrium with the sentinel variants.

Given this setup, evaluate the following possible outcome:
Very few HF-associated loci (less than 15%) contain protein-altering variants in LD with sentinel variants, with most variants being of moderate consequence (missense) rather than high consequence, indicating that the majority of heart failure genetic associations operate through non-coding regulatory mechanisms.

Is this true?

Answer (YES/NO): NO